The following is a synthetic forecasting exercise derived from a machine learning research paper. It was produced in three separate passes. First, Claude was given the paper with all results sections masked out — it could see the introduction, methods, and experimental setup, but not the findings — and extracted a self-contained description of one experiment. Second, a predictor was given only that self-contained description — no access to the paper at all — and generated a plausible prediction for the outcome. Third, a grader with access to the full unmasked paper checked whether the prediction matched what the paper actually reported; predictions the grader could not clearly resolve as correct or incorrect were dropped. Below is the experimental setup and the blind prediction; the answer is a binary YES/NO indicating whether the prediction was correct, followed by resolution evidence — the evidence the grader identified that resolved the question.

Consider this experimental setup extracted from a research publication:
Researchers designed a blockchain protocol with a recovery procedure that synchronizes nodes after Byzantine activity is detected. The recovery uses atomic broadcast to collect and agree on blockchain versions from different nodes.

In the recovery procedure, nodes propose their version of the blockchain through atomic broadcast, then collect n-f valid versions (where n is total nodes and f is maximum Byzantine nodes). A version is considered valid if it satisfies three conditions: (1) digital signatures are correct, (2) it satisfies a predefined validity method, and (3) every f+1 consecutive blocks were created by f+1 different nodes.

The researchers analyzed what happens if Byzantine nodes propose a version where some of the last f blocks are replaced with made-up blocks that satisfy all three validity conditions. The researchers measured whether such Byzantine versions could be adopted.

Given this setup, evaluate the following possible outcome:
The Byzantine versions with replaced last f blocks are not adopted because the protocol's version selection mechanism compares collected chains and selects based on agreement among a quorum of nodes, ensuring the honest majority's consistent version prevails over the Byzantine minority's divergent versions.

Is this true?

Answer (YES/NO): NO